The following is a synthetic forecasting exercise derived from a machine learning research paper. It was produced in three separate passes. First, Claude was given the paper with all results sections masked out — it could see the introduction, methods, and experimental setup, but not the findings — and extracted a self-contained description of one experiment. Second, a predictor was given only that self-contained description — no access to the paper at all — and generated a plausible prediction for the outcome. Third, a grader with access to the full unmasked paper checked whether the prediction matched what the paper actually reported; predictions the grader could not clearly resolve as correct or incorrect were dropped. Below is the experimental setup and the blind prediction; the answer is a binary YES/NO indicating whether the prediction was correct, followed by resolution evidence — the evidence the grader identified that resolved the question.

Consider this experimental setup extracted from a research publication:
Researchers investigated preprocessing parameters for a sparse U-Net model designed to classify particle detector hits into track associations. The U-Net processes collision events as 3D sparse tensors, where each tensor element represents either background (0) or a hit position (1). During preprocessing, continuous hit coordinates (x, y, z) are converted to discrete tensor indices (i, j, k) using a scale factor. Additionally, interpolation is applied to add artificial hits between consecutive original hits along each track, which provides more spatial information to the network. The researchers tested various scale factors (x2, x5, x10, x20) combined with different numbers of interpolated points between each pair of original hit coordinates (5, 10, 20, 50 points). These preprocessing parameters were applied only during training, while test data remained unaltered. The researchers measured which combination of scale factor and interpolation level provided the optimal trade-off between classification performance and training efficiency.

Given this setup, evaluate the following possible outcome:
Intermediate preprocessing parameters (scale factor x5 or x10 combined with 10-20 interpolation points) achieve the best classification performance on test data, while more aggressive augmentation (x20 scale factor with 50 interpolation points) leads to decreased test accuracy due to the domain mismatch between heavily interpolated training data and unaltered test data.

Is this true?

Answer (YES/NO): NO